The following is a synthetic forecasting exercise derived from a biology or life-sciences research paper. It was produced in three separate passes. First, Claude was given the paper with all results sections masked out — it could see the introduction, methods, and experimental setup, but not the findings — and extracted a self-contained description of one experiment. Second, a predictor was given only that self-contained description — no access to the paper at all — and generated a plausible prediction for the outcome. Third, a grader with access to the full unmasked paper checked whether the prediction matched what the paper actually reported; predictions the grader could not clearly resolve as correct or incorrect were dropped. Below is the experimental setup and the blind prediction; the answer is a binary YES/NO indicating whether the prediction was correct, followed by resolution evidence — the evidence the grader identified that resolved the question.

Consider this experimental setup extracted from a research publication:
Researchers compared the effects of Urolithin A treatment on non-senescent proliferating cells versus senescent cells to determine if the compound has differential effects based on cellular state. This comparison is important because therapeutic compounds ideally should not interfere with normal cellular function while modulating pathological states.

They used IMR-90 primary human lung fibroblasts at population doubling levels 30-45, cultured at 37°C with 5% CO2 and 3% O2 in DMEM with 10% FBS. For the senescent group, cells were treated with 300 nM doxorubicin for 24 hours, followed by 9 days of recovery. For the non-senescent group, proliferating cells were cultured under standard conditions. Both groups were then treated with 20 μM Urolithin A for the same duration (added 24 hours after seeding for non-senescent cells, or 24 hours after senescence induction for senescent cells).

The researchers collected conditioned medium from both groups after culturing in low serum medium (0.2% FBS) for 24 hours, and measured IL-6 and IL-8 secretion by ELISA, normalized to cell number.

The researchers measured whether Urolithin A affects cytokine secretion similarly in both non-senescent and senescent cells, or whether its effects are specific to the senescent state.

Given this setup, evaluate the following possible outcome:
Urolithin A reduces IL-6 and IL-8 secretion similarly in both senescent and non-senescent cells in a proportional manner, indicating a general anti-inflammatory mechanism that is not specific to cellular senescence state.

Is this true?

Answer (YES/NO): NO